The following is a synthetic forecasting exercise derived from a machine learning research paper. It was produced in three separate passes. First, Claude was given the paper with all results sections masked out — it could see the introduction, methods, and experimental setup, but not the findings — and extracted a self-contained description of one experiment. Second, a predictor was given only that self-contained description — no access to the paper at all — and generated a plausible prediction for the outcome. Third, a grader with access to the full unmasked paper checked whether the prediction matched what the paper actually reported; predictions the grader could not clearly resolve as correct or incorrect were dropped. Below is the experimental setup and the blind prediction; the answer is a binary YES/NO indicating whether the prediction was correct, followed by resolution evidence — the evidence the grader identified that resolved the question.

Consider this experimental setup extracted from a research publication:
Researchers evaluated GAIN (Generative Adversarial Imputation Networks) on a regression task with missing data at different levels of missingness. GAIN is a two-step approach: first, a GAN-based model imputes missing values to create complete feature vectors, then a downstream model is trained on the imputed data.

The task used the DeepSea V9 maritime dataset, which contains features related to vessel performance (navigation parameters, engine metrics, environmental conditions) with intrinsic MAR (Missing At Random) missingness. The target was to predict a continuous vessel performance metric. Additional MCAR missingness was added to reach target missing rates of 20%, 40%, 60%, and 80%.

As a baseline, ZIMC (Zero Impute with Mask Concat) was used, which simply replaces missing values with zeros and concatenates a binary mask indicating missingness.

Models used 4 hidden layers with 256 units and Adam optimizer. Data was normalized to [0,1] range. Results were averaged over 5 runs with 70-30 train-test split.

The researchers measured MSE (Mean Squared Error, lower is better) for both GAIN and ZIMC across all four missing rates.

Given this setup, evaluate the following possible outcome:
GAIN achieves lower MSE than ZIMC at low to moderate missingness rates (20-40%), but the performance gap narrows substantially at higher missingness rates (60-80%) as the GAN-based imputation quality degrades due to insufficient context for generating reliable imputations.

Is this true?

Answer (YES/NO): NO